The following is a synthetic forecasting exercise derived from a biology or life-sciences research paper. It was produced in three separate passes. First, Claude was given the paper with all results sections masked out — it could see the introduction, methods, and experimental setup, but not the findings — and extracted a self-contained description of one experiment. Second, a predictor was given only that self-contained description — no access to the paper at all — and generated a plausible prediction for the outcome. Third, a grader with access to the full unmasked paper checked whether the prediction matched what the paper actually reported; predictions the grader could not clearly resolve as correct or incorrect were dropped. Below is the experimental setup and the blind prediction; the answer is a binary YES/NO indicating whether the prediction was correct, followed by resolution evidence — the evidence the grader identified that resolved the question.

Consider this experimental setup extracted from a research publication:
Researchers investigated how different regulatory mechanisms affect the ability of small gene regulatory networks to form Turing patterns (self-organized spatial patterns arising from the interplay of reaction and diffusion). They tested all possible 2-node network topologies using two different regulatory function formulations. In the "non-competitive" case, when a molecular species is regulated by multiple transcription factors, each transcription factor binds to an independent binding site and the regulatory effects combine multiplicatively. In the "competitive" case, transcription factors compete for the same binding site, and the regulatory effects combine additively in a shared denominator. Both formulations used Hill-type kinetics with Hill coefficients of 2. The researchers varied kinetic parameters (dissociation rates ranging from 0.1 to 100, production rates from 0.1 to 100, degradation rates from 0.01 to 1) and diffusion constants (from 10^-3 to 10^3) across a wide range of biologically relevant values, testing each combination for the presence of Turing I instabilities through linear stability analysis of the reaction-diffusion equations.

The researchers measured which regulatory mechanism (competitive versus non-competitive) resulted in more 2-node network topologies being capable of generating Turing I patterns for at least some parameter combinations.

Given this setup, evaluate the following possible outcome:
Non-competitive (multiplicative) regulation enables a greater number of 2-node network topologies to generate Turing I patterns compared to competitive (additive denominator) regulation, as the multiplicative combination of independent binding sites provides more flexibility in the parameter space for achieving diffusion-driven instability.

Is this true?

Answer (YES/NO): YES